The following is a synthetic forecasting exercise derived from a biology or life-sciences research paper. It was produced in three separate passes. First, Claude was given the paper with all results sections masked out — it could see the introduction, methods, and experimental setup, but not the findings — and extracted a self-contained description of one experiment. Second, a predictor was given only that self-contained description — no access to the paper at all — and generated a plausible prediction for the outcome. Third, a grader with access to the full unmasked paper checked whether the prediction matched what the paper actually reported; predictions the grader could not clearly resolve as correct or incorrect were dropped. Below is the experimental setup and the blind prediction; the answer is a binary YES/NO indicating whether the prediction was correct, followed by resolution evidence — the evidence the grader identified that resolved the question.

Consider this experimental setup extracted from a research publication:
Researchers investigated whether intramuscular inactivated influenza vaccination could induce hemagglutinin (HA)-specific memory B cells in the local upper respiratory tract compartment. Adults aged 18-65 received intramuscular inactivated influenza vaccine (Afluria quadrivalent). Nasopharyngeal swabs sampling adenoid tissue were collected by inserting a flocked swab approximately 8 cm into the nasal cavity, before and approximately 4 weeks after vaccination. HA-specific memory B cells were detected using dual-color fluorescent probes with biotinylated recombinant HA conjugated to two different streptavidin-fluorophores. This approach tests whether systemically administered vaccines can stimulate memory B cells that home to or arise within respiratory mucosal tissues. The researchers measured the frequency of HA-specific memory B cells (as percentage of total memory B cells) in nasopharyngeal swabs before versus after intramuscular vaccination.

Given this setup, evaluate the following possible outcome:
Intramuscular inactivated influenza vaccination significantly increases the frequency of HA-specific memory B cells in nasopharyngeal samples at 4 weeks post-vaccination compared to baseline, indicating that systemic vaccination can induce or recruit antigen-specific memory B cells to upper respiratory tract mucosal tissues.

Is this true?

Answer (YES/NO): NO